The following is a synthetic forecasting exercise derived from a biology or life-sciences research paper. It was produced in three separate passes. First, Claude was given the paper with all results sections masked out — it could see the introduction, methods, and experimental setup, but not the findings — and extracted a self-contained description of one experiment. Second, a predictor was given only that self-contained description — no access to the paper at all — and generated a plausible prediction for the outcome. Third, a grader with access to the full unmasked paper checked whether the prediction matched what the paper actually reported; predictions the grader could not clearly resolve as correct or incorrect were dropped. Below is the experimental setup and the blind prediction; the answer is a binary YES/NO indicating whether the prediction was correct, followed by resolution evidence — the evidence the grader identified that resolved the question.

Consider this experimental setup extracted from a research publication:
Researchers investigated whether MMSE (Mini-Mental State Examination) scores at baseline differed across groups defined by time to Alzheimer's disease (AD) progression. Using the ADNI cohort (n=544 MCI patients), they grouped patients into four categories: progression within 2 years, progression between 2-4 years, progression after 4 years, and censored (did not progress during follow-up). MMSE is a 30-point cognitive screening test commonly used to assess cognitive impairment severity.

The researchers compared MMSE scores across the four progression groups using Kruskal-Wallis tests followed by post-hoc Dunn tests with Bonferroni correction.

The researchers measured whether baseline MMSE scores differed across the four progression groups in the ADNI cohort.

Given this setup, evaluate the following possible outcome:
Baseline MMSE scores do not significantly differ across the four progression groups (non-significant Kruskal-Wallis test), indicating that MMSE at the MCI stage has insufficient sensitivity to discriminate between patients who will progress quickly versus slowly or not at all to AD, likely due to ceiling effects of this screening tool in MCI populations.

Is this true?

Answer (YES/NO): NO